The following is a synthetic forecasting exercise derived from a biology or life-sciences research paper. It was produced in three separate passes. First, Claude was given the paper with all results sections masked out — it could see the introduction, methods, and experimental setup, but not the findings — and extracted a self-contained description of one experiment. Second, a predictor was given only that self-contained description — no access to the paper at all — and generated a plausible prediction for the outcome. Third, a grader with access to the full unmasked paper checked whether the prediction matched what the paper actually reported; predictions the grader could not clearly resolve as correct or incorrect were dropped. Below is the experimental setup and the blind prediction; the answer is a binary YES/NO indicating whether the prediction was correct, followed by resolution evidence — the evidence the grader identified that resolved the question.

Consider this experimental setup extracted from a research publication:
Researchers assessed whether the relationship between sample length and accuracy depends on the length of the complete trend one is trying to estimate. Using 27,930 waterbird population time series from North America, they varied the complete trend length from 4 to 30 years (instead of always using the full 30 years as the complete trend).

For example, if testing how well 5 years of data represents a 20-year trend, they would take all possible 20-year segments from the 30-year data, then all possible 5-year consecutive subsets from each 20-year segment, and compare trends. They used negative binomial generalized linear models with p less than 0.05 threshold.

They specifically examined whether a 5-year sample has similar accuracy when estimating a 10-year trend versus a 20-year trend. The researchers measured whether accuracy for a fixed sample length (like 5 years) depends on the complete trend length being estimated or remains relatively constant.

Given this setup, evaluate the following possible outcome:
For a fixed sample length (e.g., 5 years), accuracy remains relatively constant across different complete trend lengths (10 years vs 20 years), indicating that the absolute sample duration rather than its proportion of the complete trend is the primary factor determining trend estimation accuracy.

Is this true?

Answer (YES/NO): NO